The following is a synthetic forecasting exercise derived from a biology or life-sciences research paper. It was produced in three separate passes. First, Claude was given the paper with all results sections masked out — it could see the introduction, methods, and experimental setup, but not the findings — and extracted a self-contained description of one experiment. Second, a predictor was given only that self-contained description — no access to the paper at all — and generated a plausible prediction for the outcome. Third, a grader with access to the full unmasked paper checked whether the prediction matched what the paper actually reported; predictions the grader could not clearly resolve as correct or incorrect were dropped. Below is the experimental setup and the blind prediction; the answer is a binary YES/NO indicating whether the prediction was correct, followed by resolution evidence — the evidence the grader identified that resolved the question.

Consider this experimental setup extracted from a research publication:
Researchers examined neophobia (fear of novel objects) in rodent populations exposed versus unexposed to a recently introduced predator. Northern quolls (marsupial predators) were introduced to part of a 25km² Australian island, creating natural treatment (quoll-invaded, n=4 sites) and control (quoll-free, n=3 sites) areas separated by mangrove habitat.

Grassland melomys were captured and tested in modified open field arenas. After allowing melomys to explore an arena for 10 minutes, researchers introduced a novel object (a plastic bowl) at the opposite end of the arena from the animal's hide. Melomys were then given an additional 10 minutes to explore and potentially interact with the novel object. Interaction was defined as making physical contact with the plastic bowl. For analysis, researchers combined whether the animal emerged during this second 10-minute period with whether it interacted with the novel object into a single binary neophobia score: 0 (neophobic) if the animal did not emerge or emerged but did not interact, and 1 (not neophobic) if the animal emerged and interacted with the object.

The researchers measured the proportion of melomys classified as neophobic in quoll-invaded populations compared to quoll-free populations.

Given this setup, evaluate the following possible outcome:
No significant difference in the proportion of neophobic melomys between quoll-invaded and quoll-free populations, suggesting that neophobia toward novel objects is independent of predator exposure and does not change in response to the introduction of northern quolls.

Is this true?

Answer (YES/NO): NO